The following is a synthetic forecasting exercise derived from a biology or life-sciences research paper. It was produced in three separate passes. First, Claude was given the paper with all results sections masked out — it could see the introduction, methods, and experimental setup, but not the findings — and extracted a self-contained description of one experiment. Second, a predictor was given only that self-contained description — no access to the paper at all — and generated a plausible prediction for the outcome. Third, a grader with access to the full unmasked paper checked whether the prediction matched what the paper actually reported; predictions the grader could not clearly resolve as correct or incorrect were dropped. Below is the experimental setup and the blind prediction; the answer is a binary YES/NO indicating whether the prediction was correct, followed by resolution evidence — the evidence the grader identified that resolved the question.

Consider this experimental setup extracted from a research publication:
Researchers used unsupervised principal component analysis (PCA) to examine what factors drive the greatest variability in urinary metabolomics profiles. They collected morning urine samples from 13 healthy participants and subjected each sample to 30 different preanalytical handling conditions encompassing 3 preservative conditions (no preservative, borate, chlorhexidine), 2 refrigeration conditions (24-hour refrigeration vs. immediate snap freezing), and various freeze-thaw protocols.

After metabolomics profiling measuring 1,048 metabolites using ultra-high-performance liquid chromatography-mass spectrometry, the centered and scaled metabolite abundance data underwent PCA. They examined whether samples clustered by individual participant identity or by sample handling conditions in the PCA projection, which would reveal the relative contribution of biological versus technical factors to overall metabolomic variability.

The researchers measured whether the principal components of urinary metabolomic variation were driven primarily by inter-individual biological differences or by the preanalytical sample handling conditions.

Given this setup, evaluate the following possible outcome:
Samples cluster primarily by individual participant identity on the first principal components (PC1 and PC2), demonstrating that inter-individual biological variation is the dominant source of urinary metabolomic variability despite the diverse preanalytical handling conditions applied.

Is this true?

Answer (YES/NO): YES